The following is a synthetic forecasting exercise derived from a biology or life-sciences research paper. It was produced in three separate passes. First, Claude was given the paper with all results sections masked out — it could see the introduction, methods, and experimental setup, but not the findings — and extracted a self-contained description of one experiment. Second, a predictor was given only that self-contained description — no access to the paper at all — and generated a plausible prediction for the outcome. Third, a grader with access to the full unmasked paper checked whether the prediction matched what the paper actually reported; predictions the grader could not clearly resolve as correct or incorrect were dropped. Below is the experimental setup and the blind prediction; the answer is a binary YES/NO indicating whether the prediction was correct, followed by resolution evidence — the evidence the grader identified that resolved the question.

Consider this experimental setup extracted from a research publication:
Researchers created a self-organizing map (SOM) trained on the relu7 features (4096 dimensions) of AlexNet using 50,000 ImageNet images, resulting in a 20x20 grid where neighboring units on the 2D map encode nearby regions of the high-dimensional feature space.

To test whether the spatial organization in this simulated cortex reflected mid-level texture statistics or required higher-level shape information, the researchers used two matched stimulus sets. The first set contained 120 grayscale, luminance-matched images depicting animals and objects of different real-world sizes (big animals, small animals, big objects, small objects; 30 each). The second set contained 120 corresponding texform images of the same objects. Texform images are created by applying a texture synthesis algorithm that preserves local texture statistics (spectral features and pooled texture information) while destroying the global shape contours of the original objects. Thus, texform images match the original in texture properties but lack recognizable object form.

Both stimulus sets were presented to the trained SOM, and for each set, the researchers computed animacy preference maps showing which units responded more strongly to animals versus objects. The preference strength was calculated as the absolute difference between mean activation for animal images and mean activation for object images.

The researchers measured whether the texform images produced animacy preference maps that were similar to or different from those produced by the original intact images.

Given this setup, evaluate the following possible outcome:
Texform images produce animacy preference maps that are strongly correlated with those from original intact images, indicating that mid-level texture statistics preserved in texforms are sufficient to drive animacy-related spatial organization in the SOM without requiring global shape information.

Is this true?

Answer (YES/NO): YES